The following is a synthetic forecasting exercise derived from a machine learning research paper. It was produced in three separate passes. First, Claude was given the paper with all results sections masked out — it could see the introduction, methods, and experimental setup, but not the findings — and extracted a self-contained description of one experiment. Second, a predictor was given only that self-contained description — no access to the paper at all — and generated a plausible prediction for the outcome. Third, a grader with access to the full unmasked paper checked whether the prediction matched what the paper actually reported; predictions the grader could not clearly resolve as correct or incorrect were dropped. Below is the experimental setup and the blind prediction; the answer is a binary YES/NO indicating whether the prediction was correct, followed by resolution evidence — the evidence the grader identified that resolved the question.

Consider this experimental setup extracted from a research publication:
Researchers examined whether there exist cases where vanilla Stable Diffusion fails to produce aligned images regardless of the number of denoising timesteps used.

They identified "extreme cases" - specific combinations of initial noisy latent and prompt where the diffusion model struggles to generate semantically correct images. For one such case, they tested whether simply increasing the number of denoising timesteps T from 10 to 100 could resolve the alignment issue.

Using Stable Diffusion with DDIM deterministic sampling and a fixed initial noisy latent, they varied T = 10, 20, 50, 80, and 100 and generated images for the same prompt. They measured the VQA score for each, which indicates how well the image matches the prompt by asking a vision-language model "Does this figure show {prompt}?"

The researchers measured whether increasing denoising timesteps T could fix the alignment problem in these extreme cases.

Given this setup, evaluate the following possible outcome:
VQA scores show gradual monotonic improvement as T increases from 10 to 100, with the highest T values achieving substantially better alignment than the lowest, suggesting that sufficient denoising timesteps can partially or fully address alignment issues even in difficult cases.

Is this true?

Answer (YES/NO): NO